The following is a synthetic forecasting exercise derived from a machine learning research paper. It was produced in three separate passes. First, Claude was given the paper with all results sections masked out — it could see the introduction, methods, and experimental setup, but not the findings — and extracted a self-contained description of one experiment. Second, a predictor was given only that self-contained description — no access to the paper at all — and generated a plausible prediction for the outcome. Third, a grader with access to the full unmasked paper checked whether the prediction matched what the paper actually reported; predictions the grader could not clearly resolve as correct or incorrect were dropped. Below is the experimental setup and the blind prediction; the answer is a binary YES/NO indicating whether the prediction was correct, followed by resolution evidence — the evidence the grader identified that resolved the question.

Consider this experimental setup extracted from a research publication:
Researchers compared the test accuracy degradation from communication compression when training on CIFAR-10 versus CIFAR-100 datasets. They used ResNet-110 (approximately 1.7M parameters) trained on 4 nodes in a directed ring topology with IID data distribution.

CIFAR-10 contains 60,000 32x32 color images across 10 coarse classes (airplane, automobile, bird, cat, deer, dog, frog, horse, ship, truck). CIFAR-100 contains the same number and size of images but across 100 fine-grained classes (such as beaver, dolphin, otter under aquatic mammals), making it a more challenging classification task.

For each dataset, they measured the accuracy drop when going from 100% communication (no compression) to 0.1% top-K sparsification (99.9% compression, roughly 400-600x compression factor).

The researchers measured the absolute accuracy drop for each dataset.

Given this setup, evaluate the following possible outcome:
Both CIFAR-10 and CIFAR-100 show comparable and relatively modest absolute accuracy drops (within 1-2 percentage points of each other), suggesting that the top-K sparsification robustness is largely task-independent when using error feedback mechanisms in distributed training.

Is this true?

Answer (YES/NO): NO